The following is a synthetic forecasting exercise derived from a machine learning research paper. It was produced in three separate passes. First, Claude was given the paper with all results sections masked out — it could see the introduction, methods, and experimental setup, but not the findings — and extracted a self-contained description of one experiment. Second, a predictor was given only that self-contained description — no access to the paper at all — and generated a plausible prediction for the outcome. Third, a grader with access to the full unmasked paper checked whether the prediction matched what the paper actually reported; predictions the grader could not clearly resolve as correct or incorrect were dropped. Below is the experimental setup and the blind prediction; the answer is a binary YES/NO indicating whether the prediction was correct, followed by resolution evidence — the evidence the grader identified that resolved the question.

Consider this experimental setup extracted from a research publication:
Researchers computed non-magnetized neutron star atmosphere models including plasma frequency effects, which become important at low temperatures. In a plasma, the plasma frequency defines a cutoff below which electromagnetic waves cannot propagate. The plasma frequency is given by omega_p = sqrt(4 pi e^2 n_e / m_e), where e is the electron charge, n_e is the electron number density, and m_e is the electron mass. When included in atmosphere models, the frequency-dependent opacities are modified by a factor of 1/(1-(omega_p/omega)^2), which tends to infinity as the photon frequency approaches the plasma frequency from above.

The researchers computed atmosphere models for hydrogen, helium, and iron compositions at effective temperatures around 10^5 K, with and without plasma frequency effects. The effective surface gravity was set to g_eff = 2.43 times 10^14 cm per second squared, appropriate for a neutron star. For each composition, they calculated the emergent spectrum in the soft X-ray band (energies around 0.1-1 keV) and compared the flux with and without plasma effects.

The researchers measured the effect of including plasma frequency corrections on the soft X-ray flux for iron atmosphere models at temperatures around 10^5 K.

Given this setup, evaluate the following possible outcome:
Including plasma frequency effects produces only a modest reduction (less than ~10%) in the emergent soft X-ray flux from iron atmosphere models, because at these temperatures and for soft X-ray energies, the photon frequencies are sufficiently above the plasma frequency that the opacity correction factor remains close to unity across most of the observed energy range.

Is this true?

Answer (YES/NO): NO